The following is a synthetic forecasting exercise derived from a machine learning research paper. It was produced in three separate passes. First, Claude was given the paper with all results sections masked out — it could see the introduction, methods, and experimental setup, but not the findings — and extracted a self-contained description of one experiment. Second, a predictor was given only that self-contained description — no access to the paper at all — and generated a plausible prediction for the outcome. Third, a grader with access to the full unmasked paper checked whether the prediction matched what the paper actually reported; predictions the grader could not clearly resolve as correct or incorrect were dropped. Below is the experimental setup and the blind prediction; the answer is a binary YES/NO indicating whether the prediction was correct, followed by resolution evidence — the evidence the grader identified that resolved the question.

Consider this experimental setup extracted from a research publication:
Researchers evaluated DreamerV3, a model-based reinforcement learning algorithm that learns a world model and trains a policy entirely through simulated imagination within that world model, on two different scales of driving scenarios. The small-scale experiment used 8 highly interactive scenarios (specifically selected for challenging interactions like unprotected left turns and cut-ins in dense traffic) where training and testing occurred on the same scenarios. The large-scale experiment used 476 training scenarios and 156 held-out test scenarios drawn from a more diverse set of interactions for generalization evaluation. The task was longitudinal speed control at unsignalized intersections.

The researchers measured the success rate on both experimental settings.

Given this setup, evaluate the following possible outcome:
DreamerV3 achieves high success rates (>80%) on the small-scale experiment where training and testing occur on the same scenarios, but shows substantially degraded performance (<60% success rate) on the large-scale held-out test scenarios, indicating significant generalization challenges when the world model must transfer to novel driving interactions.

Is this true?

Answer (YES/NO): NO